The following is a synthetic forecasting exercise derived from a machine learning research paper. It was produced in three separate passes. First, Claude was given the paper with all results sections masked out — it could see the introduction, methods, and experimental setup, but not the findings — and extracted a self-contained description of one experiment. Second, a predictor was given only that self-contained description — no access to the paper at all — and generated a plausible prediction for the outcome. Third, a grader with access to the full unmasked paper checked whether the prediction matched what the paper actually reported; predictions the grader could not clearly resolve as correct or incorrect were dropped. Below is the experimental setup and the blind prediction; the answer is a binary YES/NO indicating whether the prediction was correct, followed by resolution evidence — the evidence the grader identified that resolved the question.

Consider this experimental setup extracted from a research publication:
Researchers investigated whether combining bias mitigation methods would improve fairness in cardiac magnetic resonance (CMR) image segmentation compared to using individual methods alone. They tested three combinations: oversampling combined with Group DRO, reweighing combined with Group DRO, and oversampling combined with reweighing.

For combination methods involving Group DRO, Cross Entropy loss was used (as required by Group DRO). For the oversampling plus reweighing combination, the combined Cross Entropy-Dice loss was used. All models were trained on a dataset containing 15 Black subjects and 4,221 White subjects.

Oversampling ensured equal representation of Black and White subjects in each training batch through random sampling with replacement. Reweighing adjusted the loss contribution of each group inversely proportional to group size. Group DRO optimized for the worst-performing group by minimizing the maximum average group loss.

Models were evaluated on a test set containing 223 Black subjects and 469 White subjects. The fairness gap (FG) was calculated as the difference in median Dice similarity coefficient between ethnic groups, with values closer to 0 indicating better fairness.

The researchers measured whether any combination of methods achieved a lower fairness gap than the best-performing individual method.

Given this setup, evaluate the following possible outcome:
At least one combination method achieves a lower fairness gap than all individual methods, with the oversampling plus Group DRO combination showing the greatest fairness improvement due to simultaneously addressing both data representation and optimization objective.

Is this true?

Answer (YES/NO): NO